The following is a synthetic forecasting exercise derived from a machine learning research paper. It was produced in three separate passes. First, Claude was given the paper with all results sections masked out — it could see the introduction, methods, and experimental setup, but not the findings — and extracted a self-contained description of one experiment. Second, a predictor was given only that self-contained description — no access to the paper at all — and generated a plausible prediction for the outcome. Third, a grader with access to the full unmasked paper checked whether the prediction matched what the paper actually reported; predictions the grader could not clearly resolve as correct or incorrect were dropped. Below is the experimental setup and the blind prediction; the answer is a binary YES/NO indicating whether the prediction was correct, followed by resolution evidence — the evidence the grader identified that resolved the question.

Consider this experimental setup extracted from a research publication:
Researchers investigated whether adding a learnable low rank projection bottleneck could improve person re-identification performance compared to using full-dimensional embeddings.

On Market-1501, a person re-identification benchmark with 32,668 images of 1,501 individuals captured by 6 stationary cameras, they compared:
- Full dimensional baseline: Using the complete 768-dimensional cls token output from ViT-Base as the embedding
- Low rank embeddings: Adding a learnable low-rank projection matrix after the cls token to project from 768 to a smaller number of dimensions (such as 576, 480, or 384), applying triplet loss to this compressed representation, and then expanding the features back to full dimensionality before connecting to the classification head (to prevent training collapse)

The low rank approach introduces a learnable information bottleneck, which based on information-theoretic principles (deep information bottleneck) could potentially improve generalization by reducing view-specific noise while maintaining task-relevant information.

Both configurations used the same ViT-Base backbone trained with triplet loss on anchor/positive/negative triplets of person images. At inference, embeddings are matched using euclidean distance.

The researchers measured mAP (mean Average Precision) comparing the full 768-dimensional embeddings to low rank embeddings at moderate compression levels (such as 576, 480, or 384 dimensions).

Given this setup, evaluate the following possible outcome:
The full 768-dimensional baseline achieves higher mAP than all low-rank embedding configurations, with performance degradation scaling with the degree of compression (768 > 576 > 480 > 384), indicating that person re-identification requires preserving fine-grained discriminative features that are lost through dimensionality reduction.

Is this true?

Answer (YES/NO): NO